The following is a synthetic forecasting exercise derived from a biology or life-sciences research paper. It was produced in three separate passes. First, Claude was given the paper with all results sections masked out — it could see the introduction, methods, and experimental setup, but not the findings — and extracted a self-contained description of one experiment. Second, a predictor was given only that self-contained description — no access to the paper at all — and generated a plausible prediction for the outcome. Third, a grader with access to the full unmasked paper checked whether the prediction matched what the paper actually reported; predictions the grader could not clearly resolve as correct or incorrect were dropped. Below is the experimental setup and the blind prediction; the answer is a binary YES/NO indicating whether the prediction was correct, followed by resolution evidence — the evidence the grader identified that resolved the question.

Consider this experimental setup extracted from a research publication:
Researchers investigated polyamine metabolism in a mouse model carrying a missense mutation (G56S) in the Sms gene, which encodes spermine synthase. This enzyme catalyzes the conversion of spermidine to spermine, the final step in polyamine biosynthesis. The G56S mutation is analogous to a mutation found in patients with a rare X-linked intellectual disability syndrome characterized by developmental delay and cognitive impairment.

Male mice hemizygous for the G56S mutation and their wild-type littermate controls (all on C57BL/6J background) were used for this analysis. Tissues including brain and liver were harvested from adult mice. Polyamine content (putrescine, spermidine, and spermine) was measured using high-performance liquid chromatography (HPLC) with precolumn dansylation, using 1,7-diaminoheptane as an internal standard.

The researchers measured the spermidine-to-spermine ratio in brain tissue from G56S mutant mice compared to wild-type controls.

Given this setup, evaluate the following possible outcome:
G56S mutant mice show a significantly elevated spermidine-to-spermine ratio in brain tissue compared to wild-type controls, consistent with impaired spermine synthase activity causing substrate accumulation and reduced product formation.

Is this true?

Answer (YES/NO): YES